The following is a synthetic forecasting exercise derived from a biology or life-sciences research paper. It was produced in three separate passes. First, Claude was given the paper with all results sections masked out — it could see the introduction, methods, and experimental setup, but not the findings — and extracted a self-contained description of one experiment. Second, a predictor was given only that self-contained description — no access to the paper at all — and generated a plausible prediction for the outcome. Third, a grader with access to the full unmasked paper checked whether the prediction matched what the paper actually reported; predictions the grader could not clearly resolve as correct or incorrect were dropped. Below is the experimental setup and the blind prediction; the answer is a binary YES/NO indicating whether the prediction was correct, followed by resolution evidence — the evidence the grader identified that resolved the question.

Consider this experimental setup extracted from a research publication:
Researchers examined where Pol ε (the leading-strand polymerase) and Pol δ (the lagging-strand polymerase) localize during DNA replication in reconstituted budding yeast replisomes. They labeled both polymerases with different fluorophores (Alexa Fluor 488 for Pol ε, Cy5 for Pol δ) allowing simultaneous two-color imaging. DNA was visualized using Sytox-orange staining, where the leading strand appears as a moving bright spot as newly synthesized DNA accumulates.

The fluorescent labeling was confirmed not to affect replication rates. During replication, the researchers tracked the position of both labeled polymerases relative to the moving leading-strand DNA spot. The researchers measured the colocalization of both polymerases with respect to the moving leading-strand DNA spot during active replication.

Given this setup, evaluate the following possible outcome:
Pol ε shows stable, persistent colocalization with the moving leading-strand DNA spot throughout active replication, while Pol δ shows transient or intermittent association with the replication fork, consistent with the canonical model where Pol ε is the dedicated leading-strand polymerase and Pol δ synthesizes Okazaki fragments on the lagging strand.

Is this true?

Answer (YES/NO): NO